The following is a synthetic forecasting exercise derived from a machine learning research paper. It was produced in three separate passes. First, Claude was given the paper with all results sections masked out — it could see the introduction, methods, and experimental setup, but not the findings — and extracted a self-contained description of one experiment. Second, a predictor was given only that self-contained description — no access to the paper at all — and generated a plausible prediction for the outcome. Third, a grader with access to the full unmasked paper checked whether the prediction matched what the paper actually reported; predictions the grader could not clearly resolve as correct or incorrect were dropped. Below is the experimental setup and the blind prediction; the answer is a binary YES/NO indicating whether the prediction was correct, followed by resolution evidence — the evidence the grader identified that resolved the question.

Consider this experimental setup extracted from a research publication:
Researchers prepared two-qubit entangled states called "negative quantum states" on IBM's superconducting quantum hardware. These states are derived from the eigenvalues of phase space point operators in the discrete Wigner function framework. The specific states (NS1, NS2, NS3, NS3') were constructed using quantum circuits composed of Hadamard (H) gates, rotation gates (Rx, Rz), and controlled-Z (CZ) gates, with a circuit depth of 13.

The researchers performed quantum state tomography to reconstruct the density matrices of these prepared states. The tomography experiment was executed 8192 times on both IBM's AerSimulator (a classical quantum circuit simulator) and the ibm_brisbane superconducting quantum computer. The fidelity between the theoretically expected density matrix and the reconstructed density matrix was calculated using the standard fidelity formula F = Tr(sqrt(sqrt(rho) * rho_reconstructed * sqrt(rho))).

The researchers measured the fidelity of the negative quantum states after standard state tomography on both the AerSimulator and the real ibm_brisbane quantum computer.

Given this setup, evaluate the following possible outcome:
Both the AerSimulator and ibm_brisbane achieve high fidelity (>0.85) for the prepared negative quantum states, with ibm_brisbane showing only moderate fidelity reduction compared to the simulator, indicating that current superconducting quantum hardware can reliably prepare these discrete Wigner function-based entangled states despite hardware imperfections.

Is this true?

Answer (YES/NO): YES